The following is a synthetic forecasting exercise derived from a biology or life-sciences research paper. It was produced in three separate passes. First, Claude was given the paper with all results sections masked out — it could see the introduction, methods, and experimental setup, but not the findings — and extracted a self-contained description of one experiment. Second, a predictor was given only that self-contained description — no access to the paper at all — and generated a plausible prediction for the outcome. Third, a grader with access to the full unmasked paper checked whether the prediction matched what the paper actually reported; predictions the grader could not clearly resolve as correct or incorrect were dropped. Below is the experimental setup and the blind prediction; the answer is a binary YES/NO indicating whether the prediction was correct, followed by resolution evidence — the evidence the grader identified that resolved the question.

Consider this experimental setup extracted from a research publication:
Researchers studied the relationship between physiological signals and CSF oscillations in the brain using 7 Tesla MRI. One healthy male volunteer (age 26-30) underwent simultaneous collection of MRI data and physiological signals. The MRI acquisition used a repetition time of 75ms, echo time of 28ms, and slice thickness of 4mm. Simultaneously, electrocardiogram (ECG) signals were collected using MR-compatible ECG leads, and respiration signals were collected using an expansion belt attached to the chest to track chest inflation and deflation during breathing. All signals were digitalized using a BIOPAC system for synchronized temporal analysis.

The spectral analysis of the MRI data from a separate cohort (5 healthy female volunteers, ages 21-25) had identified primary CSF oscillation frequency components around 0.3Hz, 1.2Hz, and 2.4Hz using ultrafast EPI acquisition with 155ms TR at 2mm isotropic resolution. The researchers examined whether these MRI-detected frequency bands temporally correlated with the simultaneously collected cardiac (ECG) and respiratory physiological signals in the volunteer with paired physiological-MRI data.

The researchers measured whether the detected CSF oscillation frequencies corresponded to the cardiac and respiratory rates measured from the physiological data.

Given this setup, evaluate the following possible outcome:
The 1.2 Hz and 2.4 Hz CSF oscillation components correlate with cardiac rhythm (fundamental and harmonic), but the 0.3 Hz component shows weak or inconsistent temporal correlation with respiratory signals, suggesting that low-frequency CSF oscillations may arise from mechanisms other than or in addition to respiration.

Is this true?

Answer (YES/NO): NO